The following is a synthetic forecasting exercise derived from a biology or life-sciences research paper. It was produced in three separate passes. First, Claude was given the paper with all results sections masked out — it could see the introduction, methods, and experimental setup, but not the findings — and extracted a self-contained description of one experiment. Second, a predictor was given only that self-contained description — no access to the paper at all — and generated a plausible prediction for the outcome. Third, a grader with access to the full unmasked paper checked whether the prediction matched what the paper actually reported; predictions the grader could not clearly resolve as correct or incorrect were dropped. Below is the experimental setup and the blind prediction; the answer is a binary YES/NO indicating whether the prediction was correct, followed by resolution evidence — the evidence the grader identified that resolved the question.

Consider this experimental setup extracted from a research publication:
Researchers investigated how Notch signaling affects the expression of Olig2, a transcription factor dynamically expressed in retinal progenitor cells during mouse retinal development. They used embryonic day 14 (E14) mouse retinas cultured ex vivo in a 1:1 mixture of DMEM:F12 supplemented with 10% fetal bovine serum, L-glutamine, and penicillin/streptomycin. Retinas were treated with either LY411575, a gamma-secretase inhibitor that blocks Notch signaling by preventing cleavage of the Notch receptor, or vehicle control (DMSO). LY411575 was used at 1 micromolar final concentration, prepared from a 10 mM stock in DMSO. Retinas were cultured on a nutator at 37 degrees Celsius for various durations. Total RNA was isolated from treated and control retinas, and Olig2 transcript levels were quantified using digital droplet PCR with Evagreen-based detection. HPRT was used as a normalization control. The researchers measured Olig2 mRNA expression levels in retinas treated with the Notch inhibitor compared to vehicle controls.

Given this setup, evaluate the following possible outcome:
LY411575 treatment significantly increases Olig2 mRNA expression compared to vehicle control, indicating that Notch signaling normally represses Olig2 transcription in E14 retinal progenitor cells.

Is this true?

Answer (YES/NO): YES